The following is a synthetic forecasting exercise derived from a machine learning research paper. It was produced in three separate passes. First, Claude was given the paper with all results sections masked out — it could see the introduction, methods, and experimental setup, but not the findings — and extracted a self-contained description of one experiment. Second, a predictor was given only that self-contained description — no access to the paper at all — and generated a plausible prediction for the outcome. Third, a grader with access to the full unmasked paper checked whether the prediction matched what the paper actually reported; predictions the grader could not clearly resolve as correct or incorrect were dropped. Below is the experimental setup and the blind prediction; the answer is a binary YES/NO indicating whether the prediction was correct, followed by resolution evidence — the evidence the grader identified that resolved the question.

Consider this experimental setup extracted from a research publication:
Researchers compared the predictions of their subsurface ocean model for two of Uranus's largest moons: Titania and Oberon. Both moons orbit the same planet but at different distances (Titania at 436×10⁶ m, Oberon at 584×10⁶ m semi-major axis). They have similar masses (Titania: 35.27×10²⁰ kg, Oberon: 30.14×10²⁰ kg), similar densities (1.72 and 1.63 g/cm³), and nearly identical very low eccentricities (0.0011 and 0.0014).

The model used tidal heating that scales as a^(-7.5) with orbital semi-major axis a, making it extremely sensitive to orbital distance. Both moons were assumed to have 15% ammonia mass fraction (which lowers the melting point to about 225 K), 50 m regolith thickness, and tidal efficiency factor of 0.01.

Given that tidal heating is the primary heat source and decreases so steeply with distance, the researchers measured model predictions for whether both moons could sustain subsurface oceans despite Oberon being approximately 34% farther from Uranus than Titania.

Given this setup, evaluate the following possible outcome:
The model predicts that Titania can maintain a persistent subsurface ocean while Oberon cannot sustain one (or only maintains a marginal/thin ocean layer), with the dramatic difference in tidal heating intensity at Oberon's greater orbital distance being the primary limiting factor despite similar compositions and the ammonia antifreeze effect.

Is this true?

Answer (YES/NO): NO